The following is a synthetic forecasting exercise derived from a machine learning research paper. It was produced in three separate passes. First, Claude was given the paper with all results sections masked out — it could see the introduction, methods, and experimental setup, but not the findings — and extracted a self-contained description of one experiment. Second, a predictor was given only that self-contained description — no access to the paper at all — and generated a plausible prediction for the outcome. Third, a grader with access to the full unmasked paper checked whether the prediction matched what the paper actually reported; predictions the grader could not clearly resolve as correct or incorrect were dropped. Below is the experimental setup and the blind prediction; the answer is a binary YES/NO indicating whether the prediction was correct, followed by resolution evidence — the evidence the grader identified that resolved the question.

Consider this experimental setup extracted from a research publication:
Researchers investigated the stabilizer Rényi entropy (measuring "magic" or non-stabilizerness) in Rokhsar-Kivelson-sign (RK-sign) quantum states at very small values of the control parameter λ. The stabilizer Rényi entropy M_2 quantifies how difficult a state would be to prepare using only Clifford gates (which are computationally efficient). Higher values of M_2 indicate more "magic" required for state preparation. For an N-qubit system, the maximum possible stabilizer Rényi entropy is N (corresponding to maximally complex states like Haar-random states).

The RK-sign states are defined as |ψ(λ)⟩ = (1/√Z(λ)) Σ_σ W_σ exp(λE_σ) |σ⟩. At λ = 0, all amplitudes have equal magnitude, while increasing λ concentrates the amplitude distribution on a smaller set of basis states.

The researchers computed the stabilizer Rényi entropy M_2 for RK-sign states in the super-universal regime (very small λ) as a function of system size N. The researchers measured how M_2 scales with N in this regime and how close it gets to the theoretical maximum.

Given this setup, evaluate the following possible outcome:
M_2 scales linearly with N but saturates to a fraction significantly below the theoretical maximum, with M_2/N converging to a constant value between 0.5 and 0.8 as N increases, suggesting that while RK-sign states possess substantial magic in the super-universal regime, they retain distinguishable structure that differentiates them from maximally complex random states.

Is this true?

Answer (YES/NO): NO